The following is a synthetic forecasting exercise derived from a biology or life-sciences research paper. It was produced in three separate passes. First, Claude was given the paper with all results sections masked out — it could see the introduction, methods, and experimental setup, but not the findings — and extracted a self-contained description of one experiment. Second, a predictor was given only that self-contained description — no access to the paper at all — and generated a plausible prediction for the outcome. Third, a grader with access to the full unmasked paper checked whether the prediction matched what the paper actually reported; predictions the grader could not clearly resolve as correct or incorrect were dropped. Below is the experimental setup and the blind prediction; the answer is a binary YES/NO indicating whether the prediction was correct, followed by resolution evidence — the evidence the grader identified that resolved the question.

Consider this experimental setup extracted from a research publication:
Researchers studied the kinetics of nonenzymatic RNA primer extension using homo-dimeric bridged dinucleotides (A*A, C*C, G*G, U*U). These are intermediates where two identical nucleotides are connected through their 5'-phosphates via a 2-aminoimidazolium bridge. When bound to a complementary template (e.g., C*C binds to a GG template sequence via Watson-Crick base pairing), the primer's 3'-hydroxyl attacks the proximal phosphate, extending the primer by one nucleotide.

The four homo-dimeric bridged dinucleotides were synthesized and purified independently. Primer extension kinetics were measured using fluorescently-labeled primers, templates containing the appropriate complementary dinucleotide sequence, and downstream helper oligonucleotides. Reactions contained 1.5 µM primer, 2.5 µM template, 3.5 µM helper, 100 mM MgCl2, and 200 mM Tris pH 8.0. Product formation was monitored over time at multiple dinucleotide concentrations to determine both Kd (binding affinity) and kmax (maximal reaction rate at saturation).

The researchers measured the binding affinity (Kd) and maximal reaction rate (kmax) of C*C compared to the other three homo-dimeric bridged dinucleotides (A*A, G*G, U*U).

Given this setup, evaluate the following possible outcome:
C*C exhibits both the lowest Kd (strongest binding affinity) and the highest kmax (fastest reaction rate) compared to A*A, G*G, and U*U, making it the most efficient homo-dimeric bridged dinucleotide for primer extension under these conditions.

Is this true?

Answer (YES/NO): NO